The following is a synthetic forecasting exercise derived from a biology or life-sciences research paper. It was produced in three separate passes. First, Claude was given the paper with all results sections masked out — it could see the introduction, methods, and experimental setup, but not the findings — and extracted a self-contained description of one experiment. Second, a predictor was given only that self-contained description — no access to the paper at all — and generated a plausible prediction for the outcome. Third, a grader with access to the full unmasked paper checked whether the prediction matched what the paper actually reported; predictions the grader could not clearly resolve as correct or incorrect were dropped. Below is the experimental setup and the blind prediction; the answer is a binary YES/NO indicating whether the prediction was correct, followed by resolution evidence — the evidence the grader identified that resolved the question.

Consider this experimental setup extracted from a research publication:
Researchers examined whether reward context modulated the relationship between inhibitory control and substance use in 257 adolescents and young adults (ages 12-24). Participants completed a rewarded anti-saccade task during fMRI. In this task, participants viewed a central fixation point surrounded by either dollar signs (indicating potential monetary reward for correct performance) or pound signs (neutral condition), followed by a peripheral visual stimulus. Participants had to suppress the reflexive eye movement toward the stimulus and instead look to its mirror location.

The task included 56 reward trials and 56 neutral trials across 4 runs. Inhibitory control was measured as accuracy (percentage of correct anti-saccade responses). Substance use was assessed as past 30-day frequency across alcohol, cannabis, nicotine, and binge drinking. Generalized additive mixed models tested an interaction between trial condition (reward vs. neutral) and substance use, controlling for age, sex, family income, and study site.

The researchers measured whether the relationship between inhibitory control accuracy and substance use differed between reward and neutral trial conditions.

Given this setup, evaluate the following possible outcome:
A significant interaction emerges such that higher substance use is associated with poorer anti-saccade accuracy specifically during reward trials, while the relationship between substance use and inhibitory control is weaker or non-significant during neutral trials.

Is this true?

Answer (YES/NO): NO